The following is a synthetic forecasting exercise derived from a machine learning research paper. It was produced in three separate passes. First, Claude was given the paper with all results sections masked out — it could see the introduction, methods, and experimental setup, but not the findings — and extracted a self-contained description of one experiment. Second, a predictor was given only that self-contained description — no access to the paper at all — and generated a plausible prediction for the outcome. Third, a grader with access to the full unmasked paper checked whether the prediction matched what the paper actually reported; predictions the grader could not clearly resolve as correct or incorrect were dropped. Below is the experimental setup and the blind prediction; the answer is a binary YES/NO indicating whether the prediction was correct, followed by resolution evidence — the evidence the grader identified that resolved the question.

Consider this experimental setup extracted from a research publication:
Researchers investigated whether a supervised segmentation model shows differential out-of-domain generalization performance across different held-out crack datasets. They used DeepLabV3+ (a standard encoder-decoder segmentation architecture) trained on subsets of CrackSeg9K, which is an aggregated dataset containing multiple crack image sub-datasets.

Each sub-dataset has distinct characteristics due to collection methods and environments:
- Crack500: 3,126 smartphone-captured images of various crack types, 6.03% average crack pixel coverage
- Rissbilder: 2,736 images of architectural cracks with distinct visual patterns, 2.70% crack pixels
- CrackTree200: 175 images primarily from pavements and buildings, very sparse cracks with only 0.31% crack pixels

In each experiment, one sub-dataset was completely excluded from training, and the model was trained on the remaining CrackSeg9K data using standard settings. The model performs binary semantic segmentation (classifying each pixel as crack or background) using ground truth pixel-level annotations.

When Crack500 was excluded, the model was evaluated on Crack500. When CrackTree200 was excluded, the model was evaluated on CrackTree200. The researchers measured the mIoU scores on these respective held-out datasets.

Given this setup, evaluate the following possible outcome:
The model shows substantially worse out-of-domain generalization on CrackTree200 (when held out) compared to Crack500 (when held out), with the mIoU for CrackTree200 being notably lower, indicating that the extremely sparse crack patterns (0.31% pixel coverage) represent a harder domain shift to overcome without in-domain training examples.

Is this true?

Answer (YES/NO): NO